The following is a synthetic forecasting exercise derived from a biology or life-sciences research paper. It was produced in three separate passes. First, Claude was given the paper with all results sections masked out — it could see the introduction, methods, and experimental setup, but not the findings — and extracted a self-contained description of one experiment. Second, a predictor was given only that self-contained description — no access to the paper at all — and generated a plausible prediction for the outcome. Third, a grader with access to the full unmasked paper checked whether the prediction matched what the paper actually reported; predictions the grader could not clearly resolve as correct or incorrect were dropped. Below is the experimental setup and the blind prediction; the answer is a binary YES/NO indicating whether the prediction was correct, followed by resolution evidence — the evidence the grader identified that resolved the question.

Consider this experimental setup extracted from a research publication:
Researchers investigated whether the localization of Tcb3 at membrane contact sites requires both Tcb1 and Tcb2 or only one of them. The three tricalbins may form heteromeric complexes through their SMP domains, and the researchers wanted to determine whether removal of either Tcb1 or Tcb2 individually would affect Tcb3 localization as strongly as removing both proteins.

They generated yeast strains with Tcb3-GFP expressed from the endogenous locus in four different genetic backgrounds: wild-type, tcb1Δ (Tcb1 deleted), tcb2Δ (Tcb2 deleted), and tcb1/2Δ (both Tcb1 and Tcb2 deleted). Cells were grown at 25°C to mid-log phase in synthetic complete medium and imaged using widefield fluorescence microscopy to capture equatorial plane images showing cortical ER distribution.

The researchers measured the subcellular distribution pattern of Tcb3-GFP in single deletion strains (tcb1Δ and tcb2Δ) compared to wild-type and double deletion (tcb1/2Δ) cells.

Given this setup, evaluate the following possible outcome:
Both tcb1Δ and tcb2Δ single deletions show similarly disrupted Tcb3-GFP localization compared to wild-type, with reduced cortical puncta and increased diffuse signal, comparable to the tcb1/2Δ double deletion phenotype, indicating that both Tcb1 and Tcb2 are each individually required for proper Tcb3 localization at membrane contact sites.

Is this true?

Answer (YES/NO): NO